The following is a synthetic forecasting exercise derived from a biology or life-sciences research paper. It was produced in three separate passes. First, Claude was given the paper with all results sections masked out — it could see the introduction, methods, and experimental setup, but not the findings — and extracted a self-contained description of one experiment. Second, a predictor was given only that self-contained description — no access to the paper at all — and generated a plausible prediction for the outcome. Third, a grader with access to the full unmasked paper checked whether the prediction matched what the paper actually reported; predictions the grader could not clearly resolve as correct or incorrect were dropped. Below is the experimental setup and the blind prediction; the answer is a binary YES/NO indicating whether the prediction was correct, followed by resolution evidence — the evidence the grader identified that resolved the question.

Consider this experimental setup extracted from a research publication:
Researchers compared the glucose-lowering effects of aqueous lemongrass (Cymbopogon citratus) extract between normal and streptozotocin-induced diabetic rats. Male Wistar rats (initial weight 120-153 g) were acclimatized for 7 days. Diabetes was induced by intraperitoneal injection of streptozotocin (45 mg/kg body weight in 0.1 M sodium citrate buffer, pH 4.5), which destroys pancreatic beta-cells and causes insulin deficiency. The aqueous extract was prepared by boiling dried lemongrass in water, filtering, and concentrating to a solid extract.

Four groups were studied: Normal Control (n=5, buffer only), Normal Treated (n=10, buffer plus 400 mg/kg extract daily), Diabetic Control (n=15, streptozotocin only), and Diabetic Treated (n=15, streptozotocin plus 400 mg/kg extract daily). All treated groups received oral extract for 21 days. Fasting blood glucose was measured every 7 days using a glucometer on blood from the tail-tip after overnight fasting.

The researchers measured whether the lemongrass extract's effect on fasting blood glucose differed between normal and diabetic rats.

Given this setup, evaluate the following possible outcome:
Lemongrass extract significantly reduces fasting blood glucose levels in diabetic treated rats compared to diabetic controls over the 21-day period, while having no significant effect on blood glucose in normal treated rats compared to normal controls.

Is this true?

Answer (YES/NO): NO